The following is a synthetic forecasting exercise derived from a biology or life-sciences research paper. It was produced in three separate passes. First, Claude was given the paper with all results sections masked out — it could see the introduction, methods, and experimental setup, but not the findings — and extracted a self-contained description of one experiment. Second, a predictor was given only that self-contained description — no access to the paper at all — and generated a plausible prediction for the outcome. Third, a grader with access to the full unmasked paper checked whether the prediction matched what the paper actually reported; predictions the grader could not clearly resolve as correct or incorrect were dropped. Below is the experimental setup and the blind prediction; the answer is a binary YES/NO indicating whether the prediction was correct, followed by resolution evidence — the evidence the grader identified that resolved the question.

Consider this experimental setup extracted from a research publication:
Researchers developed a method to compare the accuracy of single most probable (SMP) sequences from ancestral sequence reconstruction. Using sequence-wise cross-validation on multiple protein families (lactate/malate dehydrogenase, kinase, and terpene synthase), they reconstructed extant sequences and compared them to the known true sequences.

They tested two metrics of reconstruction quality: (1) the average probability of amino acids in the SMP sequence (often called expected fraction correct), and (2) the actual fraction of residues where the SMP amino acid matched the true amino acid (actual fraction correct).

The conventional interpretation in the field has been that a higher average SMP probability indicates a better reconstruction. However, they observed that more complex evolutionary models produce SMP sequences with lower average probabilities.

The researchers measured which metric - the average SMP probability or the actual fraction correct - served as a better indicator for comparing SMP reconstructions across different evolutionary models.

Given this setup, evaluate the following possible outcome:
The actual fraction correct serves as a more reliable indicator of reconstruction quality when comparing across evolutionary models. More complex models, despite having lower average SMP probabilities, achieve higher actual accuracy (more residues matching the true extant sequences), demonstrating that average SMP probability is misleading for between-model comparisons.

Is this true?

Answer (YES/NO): NO